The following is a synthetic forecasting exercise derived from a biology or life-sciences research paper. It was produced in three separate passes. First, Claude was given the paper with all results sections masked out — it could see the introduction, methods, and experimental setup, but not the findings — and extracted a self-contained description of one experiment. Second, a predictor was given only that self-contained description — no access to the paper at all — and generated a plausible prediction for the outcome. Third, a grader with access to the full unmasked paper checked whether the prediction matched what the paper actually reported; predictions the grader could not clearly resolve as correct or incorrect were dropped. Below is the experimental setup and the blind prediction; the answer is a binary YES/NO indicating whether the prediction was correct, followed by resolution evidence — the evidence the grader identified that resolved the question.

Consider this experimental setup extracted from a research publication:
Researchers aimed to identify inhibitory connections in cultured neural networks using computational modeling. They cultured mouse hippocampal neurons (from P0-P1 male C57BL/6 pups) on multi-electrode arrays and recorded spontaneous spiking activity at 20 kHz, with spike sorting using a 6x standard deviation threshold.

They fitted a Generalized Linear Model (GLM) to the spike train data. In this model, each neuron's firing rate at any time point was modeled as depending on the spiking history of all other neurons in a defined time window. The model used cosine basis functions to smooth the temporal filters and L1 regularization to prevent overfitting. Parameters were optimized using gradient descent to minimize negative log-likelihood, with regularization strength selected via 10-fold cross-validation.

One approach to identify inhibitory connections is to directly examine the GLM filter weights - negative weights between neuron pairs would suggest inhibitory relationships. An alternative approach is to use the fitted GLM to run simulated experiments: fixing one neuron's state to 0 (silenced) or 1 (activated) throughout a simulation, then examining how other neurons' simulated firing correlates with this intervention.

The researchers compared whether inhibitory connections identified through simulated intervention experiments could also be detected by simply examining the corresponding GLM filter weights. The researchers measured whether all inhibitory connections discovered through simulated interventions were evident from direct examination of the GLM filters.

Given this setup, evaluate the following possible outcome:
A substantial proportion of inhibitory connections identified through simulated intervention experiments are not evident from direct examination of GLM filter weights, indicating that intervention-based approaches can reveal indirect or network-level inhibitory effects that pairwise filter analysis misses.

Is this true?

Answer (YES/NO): YES